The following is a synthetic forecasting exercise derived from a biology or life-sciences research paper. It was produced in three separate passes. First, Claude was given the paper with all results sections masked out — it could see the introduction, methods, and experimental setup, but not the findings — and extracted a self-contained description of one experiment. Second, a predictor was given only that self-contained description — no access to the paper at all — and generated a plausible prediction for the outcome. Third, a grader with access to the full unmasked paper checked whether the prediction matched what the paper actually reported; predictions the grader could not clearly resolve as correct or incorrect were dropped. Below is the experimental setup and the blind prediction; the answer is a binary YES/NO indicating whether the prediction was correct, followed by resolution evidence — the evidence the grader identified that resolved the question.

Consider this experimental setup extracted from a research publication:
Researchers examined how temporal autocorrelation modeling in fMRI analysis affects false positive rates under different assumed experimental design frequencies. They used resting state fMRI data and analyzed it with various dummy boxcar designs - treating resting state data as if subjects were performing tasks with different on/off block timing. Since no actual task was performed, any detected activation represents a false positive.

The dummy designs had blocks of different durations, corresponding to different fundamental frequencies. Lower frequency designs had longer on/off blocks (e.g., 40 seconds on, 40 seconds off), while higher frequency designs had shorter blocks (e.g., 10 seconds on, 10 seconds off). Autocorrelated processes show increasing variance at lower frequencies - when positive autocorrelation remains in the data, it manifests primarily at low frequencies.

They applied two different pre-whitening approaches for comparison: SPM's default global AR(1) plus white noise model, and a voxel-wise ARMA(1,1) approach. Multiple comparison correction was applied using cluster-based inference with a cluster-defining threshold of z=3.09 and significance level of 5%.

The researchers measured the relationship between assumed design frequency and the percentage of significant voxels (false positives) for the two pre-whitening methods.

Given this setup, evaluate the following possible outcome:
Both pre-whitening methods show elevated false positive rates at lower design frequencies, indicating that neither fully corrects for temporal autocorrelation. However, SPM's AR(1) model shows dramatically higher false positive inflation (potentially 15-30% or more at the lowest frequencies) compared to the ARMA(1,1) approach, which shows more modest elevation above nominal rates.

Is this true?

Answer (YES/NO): NO